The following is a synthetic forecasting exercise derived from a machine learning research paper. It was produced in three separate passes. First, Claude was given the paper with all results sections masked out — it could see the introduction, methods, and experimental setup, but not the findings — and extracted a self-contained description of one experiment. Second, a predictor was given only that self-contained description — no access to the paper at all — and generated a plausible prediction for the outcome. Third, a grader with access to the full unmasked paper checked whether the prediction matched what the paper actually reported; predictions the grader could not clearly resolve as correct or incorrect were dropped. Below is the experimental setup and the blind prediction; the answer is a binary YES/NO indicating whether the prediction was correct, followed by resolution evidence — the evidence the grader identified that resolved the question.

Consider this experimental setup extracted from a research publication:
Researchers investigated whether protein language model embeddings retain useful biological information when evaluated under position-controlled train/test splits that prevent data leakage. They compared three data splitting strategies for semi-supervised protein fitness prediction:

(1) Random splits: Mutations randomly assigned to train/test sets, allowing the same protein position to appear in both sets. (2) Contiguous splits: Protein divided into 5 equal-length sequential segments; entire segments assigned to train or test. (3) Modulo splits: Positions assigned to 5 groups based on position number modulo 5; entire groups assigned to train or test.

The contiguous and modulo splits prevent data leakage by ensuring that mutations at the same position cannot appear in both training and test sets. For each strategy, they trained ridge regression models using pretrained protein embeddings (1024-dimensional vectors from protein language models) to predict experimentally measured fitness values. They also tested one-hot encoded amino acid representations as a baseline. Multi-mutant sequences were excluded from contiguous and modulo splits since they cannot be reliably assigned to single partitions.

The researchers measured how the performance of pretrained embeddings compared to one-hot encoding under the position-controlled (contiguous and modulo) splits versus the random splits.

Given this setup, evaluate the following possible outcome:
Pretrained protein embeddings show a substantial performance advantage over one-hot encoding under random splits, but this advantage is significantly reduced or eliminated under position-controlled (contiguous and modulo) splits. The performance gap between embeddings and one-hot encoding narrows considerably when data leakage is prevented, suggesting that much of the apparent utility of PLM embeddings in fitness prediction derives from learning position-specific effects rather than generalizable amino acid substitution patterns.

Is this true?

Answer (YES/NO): NO